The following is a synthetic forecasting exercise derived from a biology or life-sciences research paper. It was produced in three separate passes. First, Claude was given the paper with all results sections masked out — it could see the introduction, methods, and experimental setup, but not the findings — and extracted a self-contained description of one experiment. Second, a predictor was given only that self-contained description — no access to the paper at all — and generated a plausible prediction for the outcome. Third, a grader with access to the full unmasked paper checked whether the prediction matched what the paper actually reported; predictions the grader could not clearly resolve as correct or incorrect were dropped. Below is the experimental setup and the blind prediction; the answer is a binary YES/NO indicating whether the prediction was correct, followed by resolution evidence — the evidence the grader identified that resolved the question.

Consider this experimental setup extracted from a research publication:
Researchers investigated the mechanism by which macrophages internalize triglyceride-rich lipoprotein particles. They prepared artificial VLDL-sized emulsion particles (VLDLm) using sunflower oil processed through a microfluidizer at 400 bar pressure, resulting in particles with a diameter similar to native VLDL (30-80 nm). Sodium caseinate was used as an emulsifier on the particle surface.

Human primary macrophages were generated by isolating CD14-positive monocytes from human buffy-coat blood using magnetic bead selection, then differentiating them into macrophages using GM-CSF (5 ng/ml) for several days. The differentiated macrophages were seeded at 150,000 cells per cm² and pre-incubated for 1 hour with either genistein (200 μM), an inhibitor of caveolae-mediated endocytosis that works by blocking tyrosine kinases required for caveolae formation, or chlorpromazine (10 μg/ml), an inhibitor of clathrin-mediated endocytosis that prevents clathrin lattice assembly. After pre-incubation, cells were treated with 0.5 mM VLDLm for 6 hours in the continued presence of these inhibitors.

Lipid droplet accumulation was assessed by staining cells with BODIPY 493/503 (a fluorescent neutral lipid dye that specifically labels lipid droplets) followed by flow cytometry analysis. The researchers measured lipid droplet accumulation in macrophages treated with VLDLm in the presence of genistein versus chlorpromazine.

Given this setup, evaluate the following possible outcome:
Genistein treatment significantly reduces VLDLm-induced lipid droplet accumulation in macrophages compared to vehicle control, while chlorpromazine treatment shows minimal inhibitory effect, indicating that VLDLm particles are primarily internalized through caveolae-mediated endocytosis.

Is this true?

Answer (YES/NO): YES